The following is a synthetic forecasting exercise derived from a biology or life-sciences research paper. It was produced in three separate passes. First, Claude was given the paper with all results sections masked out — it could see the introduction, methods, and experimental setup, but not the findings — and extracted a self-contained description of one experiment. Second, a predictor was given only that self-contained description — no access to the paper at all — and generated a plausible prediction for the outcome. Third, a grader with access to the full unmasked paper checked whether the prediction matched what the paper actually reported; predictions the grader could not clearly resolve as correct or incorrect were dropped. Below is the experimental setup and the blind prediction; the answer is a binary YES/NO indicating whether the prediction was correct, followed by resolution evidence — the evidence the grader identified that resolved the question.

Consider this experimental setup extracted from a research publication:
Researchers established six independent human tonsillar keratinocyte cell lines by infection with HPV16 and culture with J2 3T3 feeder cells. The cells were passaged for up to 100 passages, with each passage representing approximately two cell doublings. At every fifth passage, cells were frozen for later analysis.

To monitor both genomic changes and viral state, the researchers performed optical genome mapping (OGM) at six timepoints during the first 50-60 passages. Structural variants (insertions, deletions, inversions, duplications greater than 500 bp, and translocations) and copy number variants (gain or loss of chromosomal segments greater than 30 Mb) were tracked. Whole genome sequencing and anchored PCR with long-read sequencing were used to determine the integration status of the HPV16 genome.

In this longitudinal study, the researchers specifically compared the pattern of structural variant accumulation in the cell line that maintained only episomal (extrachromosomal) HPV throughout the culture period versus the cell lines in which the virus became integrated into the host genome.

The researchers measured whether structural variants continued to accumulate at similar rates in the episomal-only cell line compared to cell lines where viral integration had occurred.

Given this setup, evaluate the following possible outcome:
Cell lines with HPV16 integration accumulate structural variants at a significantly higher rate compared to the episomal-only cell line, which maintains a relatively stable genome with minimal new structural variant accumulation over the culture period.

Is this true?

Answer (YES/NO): NO